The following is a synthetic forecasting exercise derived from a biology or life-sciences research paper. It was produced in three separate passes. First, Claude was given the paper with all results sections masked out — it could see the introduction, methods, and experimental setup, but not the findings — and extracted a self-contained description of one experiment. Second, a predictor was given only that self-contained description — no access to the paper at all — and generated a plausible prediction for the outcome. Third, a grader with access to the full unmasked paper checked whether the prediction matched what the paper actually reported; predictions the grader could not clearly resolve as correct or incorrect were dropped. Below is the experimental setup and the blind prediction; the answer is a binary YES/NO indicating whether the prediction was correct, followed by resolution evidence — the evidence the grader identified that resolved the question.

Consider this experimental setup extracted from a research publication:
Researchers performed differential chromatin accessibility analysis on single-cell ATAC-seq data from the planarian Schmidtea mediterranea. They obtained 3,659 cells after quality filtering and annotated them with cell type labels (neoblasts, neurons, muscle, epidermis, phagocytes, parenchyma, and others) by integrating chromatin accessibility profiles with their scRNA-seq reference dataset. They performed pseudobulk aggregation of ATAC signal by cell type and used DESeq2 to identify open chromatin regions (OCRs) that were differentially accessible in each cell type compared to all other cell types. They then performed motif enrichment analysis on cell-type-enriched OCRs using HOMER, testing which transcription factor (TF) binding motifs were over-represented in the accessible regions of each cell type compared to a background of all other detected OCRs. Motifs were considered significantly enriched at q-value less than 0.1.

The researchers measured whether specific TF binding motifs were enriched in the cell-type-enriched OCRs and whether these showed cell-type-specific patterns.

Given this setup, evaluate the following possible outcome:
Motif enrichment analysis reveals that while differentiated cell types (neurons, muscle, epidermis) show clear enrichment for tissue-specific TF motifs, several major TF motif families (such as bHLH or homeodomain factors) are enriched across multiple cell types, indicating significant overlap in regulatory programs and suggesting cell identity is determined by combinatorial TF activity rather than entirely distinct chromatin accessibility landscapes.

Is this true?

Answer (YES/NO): YES